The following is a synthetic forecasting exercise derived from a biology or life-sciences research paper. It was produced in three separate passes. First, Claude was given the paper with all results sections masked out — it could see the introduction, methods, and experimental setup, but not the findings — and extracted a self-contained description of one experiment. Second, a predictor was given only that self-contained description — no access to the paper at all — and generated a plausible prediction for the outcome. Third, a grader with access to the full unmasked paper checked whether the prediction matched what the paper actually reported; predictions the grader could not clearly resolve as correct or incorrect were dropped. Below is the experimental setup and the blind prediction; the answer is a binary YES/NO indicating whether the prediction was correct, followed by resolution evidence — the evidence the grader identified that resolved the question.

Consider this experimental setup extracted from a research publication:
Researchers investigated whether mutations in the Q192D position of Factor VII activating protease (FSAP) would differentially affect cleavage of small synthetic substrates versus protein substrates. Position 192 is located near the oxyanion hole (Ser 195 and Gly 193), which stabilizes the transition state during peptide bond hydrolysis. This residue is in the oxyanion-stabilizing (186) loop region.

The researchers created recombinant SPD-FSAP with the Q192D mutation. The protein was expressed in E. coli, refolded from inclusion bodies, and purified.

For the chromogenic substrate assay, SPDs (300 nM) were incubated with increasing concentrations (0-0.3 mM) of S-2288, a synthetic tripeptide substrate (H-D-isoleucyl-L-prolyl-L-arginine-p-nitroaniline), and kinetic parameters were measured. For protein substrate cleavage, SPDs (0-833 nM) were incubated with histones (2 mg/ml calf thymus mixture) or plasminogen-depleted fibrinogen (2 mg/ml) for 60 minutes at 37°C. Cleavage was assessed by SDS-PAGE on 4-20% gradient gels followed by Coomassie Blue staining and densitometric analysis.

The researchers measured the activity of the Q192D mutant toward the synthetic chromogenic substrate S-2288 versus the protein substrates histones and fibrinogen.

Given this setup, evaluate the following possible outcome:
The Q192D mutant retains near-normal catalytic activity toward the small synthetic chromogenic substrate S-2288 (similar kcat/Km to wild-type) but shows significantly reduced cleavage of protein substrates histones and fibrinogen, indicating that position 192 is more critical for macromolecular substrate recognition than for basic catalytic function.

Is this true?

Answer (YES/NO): NO